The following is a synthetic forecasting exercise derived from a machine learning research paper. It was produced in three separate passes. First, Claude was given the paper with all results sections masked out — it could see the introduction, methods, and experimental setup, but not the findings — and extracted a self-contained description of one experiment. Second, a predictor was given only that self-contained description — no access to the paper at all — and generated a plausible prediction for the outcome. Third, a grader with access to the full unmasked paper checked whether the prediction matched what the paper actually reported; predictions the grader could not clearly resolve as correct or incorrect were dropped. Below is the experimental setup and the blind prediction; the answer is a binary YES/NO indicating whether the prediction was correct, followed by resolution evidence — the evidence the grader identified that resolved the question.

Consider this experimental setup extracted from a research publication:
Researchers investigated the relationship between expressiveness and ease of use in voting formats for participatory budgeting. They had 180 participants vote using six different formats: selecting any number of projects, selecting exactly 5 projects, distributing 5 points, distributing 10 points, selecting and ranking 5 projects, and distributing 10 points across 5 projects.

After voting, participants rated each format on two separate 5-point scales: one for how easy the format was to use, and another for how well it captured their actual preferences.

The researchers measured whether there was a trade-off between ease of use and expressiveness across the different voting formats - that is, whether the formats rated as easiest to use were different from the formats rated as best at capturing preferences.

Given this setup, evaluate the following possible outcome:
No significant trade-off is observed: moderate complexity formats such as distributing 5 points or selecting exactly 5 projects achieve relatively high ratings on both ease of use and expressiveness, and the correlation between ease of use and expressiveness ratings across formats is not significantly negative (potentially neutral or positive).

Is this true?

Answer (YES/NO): NO